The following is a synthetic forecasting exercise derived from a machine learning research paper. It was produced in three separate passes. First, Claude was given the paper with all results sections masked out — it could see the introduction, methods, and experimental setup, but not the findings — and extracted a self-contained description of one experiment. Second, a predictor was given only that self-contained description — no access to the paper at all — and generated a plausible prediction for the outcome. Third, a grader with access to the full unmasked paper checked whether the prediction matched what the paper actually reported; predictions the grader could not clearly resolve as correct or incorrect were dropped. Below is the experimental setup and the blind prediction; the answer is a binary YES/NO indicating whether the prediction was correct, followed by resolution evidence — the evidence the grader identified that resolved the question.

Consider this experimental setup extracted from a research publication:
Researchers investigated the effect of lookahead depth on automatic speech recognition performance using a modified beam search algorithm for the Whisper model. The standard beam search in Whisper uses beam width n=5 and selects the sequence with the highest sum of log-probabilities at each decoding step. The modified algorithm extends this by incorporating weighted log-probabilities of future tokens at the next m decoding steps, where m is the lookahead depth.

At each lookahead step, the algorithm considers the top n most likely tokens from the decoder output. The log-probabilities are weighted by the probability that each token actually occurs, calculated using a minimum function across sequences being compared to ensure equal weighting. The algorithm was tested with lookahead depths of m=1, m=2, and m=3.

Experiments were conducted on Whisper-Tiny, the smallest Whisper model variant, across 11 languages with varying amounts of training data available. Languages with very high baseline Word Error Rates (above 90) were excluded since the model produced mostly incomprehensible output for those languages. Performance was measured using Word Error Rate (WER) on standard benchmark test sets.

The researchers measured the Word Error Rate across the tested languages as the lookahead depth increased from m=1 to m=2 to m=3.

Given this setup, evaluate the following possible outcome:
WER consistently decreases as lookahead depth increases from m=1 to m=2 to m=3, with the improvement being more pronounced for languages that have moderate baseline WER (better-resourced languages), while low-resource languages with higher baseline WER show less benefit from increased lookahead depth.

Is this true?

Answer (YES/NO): NO